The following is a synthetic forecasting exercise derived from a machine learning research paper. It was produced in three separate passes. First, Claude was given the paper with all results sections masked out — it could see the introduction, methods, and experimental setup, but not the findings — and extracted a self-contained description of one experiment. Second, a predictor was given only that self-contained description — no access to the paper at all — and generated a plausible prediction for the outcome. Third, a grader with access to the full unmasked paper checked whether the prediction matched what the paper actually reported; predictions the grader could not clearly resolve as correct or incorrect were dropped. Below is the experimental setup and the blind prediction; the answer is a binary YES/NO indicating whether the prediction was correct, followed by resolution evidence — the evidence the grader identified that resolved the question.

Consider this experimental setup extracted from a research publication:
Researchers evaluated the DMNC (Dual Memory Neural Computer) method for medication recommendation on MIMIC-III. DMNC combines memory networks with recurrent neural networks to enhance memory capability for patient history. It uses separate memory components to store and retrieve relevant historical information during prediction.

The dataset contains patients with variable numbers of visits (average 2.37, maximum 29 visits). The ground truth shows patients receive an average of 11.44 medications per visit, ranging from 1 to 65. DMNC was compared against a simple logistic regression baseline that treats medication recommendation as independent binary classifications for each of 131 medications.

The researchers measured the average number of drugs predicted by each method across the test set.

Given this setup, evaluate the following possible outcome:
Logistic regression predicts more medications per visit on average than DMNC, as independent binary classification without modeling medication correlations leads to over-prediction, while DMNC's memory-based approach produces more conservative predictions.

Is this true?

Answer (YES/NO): NO